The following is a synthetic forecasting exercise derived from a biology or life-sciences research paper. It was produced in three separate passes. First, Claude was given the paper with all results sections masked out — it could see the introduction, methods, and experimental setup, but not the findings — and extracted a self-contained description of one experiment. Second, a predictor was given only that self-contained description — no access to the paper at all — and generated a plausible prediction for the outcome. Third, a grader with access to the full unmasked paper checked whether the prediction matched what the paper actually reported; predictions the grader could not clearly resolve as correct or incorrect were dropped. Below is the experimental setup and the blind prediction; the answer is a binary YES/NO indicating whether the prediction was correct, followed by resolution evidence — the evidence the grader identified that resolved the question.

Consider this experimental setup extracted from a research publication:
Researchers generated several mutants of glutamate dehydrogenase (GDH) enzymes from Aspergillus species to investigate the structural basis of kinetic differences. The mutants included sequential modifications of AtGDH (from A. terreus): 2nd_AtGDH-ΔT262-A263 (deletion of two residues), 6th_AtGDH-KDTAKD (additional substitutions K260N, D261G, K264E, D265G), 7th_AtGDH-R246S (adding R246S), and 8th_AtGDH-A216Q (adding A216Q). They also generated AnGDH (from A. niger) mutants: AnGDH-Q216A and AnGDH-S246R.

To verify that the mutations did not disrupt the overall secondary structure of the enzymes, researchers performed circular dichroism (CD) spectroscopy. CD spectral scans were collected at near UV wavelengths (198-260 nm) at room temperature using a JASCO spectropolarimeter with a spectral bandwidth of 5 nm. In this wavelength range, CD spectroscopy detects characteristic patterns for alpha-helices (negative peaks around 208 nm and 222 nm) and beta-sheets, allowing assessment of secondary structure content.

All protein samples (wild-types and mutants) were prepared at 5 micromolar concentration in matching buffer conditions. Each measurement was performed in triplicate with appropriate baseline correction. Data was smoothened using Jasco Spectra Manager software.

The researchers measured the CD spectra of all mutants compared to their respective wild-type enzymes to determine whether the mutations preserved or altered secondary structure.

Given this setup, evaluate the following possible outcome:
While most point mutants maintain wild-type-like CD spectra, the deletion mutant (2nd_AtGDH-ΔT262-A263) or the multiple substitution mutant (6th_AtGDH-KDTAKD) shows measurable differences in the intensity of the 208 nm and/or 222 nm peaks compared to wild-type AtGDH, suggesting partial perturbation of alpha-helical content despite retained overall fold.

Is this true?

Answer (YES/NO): NO